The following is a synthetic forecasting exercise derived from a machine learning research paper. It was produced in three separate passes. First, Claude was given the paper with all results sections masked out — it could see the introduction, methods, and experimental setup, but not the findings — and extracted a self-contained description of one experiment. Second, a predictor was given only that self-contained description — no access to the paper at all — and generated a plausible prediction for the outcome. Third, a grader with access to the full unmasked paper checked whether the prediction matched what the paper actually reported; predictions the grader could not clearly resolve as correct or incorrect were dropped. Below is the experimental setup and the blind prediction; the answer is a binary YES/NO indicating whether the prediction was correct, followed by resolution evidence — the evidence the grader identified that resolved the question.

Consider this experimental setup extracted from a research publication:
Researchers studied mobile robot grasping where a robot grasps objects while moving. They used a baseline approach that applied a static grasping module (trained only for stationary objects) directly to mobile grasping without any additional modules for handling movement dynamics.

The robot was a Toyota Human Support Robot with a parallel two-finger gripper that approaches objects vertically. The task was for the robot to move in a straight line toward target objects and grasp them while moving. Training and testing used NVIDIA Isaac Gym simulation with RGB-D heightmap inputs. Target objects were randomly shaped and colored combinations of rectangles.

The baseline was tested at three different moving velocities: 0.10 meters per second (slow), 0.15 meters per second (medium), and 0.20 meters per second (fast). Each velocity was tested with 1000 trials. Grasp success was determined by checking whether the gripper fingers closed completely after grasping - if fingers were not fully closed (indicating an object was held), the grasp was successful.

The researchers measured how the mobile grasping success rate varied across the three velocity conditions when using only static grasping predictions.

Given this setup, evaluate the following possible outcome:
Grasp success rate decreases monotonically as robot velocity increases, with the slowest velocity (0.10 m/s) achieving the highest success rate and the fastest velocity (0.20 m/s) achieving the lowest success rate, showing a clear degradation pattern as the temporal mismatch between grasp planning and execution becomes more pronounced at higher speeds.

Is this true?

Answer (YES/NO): YES